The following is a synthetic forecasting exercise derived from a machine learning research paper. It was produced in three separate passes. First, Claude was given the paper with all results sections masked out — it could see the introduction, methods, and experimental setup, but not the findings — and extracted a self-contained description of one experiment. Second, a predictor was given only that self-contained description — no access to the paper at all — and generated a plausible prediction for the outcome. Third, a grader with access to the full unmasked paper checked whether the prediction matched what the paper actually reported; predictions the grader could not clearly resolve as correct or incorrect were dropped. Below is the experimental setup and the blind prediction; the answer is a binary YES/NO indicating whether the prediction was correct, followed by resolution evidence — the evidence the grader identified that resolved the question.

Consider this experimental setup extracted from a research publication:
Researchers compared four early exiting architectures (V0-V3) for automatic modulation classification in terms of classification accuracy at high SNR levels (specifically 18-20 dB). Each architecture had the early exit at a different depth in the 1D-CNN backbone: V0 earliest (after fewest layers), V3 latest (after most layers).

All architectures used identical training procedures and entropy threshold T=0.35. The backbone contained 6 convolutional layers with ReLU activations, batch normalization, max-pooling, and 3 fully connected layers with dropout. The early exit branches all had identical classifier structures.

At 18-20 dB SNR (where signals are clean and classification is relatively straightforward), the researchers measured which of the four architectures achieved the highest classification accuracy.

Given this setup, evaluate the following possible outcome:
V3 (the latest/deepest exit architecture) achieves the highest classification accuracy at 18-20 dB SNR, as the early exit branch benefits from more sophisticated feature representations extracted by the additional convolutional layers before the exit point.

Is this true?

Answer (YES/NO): NO